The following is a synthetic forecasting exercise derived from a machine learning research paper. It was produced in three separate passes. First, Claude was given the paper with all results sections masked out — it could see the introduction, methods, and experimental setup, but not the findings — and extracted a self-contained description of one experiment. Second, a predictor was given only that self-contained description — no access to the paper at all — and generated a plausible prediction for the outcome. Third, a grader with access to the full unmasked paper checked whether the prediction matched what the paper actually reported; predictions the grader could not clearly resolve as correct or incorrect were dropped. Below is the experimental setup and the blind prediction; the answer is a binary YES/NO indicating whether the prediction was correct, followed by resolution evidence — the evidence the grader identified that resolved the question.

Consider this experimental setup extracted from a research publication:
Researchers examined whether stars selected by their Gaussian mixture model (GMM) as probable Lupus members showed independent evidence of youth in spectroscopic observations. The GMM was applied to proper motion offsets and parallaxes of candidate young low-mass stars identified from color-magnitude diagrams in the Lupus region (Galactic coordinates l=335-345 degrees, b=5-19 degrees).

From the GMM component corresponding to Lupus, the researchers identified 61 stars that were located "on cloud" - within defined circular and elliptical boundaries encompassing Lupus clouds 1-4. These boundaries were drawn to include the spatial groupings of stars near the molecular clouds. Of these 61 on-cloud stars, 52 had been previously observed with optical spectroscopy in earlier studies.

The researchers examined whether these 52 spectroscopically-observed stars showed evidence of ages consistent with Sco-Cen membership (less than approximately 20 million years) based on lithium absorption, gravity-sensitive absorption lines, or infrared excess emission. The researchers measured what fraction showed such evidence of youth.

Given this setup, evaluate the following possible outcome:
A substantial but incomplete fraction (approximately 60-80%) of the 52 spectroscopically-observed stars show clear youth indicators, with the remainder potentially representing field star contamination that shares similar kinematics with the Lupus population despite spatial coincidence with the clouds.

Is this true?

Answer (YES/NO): NO